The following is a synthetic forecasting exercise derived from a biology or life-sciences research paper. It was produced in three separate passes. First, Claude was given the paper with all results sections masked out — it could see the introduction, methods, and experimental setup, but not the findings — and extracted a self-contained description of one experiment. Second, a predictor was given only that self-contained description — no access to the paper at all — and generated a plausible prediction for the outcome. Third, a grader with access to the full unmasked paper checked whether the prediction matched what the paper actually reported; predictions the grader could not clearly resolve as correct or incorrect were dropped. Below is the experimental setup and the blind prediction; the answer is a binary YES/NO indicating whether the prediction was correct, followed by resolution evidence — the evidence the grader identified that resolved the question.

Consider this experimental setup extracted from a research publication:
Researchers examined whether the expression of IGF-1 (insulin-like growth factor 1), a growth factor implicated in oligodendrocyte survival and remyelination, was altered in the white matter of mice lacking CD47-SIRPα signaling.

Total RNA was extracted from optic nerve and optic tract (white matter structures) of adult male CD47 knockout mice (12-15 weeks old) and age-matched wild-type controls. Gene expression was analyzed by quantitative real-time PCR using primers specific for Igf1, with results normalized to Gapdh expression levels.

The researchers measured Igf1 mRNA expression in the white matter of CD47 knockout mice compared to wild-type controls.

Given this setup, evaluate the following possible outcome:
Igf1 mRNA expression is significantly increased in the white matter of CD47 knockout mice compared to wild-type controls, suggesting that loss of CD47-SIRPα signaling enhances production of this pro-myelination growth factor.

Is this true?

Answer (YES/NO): YES